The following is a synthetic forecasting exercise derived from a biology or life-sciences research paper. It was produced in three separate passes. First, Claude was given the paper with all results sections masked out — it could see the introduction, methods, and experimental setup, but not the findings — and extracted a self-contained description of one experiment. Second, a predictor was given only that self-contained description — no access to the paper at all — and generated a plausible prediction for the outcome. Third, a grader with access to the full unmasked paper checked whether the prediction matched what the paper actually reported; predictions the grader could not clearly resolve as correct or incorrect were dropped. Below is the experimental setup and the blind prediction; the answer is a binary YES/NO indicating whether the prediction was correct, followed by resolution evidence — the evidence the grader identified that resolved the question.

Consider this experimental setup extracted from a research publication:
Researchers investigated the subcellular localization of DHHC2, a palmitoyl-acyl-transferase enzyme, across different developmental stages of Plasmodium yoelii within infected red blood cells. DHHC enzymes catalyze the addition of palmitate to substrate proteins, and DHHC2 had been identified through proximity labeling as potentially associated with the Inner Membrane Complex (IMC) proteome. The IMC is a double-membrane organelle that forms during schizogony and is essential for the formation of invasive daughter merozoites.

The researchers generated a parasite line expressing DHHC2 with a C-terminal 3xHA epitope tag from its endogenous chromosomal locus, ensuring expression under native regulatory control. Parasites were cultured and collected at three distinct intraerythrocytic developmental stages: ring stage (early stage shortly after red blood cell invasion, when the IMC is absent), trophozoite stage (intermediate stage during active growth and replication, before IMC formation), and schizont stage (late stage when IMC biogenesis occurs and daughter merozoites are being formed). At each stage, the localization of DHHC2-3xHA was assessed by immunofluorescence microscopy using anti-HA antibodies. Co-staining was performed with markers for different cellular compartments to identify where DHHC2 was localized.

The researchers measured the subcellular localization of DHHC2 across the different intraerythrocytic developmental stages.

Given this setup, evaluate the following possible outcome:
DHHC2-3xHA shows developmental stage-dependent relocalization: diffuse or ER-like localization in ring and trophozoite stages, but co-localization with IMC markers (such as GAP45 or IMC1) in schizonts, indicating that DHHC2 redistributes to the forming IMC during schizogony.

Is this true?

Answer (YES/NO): NO